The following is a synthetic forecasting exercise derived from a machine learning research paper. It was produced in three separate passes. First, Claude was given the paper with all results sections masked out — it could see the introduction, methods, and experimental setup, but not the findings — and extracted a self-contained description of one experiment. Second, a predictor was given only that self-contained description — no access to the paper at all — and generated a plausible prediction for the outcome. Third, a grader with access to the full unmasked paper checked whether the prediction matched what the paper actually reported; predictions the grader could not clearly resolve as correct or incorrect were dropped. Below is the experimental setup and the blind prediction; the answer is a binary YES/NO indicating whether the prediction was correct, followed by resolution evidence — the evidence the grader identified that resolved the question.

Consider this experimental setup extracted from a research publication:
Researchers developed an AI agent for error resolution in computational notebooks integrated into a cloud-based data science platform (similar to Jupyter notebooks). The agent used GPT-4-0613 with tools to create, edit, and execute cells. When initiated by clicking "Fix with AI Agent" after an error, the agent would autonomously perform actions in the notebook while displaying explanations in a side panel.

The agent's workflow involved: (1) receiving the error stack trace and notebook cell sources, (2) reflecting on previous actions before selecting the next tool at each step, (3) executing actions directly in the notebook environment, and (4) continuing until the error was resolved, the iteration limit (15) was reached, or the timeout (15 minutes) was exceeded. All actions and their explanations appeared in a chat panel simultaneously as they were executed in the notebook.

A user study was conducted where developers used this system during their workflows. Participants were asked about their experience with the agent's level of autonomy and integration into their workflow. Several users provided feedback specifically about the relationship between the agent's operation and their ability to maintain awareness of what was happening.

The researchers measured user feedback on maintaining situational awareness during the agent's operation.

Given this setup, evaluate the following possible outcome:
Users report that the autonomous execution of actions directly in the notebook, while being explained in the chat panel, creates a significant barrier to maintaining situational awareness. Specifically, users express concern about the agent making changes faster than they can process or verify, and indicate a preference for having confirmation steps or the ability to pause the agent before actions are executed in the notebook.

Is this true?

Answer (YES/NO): NO